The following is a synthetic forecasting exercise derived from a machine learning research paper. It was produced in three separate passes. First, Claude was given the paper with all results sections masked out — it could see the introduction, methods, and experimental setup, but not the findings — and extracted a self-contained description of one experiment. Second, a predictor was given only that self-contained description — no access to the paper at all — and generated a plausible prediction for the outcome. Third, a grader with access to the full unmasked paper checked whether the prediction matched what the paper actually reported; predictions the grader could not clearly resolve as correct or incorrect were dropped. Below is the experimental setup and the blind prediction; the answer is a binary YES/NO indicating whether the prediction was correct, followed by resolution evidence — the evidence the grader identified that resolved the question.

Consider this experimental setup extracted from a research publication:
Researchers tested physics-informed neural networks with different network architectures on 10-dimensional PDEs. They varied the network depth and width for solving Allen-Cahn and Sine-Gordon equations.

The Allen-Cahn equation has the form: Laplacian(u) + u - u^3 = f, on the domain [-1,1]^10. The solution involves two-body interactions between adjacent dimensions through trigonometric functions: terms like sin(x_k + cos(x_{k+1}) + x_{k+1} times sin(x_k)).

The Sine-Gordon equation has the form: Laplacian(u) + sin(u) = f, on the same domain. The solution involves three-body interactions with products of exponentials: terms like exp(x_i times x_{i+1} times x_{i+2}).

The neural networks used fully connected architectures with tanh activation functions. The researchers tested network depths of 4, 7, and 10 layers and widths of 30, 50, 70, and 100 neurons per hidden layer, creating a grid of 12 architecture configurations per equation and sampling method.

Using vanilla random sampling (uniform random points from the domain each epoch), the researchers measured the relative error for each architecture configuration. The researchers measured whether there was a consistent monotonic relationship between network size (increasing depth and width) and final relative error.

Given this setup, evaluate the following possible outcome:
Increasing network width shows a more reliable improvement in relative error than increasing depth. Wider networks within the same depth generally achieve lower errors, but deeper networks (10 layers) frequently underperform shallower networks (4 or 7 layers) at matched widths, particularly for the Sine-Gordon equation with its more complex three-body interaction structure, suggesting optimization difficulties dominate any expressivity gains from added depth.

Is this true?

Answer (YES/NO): NO